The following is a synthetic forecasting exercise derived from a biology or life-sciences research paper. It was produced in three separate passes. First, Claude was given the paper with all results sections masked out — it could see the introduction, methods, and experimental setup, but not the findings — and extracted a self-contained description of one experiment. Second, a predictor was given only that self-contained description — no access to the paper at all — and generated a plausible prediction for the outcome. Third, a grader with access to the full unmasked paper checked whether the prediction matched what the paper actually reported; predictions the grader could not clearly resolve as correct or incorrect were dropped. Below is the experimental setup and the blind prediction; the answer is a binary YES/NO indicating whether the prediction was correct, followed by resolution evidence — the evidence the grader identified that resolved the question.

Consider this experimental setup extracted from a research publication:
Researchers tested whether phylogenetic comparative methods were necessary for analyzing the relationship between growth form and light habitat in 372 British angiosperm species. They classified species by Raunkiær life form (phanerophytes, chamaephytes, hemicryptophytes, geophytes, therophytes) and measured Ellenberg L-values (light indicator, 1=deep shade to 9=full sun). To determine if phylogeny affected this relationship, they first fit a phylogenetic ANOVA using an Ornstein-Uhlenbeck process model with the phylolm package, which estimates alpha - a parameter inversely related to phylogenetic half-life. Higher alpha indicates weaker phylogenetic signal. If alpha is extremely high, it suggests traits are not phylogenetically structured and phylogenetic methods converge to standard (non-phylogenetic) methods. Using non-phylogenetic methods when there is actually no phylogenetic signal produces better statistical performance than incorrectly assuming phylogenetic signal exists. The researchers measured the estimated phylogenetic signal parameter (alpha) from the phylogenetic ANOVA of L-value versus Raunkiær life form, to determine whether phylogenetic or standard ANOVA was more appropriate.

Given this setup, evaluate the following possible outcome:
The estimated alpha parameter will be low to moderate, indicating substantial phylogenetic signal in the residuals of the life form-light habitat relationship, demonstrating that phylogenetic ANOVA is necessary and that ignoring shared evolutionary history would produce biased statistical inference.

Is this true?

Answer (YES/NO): NO